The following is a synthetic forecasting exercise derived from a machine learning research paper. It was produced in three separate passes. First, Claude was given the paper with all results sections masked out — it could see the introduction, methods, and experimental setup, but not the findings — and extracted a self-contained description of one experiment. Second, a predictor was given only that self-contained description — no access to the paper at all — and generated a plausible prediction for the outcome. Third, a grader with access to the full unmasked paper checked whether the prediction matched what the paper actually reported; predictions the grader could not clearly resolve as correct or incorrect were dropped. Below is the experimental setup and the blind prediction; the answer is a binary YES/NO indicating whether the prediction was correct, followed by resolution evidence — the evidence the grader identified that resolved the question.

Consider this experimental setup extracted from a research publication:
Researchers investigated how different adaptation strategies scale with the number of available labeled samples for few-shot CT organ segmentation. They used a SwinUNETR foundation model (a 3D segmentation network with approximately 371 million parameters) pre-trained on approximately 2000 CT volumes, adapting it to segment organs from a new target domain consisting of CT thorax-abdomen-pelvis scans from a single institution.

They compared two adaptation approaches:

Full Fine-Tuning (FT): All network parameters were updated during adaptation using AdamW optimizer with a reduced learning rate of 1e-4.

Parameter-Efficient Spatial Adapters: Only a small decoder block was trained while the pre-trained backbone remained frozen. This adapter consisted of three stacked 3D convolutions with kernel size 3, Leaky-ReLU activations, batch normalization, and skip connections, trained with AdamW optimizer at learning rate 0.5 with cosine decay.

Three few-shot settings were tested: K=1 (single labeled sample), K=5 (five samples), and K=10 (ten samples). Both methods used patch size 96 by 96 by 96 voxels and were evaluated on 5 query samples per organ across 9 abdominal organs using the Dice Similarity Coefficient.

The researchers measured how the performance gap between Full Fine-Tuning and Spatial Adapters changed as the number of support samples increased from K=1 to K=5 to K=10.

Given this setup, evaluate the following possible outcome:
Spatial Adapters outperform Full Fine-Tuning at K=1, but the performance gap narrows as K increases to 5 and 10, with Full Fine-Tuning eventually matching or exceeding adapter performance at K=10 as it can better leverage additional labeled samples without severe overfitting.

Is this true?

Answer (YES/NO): NO